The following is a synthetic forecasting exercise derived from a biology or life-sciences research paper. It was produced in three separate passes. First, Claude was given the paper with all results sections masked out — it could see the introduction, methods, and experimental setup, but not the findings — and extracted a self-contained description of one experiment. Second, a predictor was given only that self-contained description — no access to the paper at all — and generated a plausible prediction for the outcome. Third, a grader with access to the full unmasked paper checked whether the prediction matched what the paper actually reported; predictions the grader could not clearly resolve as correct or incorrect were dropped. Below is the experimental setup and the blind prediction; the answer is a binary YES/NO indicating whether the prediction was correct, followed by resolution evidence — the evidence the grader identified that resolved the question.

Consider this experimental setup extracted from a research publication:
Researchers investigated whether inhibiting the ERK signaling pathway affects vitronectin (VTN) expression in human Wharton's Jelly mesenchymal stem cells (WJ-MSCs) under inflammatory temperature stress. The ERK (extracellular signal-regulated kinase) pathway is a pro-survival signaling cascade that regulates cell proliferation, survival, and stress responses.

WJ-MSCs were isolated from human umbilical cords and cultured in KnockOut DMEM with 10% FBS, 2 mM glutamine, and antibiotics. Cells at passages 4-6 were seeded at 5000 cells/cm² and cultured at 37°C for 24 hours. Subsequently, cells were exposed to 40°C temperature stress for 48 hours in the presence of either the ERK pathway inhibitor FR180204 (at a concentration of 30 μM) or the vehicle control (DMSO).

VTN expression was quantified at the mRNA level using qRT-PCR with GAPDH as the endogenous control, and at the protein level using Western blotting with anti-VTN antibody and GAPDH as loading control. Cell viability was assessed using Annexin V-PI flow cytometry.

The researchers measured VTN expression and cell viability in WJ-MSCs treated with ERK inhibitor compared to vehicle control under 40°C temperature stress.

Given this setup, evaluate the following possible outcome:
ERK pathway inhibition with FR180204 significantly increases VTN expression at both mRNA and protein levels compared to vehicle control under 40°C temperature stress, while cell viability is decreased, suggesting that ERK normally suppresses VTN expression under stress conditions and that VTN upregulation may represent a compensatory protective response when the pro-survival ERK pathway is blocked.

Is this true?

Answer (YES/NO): NO